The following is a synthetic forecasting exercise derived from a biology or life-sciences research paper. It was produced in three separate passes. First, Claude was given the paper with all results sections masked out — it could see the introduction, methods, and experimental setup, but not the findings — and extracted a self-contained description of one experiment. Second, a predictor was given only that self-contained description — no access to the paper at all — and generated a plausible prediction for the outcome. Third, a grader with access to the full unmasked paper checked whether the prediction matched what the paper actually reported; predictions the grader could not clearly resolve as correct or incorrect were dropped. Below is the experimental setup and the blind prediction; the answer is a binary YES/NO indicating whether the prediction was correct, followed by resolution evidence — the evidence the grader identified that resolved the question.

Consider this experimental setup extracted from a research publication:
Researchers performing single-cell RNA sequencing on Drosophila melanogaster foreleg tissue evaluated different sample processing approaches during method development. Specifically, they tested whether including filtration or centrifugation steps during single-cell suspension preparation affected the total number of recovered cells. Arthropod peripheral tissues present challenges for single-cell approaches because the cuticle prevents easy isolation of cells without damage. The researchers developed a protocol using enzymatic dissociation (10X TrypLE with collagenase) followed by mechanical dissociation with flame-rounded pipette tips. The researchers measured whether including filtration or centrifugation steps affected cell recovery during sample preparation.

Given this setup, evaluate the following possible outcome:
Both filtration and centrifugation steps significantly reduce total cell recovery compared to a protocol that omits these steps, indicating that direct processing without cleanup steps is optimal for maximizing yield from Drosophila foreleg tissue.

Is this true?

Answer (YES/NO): YES